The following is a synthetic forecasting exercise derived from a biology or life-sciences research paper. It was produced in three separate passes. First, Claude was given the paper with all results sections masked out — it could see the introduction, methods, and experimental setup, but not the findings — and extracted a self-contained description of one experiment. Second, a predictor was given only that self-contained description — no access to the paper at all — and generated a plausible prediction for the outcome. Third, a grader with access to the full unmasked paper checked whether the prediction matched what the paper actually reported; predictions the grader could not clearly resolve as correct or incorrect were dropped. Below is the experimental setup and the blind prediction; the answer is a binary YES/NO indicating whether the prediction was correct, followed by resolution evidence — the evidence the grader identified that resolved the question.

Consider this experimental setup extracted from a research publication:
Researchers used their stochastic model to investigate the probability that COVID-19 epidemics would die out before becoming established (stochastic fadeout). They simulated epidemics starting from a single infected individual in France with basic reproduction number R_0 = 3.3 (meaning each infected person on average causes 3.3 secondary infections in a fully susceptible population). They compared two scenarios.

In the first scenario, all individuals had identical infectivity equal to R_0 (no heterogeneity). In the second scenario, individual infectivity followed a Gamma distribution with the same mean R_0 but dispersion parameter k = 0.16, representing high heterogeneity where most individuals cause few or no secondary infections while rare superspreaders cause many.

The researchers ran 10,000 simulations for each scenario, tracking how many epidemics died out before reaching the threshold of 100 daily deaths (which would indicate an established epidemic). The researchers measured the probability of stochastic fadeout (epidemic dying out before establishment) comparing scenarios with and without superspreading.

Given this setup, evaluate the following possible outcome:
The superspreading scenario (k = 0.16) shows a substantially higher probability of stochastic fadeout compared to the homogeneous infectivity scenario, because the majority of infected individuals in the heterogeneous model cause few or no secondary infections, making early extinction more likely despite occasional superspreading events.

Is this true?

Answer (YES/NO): YES